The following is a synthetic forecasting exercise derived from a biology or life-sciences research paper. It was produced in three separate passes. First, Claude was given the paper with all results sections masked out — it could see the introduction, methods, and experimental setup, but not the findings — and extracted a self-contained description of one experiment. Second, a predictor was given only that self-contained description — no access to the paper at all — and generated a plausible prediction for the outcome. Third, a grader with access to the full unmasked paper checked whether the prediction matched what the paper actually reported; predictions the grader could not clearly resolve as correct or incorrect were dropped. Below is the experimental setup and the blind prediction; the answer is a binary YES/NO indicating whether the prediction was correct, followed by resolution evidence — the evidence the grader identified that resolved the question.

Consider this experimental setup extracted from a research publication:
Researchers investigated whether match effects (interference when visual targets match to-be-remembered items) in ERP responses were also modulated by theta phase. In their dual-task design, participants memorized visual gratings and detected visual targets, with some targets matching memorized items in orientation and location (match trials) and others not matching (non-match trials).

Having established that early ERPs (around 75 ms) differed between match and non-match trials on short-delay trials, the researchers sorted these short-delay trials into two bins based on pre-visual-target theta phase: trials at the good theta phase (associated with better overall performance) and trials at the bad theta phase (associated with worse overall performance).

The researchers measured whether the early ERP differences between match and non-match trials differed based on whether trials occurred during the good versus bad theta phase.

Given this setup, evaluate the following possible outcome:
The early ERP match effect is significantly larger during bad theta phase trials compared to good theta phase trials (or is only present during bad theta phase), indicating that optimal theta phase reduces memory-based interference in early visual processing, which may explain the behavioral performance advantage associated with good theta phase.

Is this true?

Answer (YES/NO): NO